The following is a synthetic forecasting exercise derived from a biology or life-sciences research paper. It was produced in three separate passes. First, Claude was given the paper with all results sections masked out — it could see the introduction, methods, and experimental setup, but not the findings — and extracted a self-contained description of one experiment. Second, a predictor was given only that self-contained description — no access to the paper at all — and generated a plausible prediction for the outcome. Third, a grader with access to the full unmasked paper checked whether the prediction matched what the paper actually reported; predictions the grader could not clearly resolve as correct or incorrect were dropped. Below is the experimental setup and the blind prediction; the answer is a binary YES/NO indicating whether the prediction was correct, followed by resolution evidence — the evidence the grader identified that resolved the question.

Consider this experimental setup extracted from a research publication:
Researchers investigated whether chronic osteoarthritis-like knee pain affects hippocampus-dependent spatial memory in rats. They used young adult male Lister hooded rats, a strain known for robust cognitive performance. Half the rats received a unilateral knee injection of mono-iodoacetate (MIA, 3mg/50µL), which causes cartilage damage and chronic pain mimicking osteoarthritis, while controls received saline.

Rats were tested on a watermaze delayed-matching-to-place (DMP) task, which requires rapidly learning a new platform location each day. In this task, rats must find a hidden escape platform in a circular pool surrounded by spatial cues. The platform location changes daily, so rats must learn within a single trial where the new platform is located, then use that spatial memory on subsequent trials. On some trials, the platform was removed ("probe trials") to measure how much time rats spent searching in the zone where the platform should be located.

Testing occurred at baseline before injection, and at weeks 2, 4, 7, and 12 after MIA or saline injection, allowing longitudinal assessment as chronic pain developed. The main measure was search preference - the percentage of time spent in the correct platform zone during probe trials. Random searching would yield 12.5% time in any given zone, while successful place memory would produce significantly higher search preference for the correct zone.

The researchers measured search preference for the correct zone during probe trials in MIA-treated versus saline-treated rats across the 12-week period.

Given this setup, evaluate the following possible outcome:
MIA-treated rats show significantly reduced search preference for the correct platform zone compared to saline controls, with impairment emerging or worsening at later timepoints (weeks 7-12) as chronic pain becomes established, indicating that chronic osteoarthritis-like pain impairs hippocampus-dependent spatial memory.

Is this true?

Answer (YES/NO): NO